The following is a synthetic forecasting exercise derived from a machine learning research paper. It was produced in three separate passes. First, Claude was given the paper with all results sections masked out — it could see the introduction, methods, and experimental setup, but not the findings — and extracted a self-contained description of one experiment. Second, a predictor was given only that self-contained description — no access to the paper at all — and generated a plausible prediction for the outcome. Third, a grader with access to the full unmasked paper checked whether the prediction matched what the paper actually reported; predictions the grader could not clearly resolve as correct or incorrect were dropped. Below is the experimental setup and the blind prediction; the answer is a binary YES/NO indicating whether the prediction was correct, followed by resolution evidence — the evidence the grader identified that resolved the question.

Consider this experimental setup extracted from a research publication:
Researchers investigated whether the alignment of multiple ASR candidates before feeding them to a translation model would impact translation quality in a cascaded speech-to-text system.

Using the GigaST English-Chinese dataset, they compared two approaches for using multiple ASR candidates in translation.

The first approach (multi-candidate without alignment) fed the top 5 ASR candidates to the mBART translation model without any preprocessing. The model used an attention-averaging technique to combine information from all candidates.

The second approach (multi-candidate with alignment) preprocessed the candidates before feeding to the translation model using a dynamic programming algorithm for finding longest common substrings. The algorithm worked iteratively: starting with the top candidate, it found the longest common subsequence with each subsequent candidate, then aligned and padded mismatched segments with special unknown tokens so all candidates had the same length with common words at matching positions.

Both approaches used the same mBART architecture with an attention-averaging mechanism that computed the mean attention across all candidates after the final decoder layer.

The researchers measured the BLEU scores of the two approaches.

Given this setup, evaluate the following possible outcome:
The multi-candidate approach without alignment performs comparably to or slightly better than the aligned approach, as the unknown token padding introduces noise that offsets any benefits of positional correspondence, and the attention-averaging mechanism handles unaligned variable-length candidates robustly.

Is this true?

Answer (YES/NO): NO